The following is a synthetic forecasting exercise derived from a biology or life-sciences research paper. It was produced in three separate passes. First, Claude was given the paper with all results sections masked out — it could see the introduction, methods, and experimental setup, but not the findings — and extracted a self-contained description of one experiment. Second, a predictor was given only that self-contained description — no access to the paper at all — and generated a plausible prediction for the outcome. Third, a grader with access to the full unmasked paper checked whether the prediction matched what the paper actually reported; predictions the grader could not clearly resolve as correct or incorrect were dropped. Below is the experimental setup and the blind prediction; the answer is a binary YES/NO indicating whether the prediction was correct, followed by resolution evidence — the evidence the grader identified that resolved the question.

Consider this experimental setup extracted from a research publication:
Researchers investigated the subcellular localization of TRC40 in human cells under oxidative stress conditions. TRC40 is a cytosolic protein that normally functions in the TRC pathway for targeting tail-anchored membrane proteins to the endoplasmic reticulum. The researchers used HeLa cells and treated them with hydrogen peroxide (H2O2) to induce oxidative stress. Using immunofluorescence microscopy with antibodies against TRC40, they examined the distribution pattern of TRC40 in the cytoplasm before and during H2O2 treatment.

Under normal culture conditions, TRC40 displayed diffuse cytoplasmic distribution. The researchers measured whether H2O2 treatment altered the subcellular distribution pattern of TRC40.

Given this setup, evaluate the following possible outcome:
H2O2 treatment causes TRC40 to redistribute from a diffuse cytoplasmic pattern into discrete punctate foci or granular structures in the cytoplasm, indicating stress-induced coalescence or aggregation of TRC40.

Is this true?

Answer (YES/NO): YES